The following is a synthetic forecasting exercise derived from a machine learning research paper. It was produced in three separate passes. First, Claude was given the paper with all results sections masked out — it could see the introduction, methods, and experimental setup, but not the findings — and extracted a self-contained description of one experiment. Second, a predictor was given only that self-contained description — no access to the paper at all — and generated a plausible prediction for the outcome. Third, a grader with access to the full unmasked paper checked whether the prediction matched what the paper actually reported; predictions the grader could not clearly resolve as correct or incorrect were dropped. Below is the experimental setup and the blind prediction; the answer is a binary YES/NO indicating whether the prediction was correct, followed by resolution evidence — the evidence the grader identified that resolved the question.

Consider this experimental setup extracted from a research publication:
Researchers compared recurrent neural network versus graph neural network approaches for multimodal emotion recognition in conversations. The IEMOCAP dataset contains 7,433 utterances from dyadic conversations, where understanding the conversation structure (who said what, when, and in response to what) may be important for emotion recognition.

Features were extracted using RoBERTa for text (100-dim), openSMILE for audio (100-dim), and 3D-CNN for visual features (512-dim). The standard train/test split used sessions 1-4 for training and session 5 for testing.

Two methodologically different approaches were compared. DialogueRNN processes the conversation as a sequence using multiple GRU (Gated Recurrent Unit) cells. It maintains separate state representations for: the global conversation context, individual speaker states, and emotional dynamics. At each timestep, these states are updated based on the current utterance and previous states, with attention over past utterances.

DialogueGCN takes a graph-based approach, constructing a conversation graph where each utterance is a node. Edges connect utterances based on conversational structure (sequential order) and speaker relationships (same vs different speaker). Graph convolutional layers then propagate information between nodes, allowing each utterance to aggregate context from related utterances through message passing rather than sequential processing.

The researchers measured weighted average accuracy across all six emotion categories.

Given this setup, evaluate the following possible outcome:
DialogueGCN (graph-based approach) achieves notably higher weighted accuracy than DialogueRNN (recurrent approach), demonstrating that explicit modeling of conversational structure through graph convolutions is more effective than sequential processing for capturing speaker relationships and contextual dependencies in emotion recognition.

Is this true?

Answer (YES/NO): NO